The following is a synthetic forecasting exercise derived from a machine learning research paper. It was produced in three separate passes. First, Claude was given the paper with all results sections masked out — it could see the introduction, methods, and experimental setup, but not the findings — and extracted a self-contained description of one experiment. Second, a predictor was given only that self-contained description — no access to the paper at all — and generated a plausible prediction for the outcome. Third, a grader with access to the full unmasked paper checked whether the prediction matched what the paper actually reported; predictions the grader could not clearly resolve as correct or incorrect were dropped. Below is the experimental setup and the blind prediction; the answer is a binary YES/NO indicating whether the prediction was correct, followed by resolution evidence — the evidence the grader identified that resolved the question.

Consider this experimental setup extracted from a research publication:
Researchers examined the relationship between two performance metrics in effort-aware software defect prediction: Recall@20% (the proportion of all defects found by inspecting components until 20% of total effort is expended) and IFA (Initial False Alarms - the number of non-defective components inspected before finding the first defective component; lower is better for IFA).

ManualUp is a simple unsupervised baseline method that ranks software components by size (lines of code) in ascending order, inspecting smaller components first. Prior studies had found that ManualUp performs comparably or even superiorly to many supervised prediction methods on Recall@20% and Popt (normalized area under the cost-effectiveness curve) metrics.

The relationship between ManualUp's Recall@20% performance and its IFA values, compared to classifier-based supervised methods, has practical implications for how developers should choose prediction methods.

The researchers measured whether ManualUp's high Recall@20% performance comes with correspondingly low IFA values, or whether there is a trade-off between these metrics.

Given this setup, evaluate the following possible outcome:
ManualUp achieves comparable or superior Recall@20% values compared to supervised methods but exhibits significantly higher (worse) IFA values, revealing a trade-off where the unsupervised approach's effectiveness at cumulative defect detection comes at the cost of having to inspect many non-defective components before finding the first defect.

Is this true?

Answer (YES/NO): YES